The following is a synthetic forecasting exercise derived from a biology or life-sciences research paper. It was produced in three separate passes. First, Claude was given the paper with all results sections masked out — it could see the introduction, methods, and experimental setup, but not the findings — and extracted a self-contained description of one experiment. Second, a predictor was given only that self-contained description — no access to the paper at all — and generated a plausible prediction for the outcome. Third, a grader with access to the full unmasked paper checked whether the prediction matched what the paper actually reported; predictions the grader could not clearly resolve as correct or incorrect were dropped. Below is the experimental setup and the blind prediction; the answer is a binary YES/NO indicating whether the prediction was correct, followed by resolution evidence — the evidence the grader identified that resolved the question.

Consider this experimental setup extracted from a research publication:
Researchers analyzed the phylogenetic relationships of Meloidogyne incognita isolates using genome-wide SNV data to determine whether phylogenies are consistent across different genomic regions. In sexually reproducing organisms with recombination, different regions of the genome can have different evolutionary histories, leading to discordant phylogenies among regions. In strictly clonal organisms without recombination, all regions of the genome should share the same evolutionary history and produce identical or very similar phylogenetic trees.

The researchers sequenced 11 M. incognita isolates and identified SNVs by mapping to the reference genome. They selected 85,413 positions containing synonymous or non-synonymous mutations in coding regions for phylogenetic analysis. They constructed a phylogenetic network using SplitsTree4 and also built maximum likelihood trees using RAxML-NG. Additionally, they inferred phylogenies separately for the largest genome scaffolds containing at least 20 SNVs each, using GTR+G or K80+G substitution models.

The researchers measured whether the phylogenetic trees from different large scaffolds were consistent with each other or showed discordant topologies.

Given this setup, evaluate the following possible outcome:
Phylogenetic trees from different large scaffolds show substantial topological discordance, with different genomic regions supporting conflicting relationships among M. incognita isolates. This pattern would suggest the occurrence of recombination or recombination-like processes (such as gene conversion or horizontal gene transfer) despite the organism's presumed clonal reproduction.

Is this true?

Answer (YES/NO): NO